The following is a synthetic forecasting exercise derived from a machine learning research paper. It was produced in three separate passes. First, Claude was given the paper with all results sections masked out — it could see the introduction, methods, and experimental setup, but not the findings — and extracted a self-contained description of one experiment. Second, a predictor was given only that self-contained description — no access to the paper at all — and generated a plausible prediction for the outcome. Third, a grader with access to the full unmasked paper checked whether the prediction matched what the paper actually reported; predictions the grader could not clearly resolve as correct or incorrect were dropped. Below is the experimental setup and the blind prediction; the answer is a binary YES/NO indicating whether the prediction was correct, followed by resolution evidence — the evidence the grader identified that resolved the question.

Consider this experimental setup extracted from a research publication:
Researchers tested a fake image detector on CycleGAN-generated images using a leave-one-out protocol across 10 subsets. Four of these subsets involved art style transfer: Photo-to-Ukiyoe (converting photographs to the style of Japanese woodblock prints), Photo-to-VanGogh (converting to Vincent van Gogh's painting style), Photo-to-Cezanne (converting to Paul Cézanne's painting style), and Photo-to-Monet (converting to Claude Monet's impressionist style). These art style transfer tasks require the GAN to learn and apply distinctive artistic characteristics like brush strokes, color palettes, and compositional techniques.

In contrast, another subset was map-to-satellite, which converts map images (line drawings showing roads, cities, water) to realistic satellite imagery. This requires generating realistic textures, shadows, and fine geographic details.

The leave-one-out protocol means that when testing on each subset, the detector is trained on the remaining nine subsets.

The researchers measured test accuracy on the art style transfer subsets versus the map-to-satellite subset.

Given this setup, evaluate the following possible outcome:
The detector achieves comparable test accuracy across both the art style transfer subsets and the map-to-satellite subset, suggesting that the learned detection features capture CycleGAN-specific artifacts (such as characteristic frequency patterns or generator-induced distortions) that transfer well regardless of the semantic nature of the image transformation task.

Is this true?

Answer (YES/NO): NO